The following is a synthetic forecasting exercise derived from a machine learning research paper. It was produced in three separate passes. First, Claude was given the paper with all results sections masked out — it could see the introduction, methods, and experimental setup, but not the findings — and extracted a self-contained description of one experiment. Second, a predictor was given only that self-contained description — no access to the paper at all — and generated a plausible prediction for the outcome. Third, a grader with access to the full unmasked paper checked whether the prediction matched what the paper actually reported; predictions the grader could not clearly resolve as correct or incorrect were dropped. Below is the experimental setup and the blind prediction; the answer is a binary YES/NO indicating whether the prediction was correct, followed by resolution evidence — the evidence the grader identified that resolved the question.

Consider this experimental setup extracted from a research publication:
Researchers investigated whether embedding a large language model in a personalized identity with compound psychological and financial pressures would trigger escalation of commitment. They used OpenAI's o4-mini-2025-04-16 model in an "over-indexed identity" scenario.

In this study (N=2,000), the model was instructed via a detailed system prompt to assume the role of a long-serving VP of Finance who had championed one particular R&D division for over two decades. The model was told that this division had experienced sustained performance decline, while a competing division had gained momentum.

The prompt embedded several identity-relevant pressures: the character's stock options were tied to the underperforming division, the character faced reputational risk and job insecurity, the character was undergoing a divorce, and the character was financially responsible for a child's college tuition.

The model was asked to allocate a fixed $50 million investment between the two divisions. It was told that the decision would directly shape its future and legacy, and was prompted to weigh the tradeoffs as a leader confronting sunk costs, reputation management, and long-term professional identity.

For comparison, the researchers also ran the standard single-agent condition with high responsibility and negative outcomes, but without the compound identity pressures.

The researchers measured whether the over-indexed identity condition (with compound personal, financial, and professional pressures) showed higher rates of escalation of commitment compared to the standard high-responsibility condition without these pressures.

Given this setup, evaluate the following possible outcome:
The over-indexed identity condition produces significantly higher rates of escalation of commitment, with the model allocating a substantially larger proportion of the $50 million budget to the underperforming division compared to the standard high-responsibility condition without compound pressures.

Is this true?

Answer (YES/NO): YES